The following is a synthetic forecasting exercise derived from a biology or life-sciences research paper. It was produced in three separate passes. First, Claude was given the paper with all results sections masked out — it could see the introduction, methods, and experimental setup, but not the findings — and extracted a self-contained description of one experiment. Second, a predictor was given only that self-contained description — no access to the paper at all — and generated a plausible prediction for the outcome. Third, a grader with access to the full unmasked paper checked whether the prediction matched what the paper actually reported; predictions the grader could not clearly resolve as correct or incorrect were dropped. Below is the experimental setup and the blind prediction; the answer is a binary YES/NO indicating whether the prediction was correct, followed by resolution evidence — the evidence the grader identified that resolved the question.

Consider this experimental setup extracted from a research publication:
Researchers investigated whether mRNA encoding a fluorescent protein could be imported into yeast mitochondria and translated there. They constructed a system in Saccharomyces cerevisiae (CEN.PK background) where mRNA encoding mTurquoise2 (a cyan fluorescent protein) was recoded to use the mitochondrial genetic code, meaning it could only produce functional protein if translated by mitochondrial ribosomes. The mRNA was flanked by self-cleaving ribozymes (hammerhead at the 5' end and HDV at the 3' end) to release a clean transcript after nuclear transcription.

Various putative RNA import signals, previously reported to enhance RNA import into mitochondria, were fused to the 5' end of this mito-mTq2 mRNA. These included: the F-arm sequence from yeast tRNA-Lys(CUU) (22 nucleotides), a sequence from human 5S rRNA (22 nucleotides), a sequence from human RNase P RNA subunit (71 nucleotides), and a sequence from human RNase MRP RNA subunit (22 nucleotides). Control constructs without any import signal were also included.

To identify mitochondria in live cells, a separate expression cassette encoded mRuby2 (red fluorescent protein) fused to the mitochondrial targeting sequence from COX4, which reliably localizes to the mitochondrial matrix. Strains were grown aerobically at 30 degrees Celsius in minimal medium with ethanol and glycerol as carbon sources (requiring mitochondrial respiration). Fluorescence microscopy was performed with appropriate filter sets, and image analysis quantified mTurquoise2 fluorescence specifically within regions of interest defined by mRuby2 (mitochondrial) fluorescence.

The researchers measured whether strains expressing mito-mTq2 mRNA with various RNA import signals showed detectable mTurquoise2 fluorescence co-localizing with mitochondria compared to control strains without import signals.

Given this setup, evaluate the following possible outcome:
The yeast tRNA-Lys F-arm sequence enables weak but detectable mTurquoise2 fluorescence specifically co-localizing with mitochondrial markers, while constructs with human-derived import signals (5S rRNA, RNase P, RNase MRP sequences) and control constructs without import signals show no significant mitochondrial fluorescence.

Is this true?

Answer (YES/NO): NO